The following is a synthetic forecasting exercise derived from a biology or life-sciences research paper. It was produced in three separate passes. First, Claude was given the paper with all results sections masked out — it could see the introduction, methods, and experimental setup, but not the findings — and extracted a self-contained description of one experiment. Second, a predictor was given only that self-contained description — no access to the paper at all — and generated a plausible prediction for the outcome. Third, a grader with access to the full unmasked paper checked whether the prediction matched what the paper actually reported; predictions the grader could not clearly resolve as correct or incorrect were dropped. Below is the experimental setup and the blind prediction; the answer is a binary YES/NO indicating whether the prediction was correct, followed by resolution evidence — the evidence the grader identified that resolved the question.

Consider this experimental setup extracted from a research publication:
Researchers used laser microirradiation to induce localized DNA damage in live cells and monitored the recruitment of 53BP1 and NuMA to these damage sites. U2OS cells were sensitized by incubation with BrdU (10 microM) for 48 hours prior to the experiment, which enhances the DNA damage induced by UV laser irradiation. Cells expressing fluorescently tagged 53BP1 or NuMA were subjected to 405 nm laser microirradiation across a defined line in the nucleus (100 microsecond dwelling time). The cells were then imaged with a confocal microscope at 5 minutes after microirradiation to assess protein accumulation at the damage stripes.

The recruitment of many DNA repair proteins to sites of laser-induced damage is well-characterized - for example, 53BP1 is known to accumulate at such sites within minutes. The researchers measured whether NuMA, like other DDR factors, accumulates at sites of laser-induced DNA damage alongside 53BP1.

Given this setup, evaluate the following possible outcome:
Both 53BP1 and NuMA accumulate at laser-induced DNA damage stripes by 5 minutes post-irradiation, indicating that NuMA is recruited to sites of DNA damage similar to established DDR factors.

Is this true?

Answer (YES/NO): NO